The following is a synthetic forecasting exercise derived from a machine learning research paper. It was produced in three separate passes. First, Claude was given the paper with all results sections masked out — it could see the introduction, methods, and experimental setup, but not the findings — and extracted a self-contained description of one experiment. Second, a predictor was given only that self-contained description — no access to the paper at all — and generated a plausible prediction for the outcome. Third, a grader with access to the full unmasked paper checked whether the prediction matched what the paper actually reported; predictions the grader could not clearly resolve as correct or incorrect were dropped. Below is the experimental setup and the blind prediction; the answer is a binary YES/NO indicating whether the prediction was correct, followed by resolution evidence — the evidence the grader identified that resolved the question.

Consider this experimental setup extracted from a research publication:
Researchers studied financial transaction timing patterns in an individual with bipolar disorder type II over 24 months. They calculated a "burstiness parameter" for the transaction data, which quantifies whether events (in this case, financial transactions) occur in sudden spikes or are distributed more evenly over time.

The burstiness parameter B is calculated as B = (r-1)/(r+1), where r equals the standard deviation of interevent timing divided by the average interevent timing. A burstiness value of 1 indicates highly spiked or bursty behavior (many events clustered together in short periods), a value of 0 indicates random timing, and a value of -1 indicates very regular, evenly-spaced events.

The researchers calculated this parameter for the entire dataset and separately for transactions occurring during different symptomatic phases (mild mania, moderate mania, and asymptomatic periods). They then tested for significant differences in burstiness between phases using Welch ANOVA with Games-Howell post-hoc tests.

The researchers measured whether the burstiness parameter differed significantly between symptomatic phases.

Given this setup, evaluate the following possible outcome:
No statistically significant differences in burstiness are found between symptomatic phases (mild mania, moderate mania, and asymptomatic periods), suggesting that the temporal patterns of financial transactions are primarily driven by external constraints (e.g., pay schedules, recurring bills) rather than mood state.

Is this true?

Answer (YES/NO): NO